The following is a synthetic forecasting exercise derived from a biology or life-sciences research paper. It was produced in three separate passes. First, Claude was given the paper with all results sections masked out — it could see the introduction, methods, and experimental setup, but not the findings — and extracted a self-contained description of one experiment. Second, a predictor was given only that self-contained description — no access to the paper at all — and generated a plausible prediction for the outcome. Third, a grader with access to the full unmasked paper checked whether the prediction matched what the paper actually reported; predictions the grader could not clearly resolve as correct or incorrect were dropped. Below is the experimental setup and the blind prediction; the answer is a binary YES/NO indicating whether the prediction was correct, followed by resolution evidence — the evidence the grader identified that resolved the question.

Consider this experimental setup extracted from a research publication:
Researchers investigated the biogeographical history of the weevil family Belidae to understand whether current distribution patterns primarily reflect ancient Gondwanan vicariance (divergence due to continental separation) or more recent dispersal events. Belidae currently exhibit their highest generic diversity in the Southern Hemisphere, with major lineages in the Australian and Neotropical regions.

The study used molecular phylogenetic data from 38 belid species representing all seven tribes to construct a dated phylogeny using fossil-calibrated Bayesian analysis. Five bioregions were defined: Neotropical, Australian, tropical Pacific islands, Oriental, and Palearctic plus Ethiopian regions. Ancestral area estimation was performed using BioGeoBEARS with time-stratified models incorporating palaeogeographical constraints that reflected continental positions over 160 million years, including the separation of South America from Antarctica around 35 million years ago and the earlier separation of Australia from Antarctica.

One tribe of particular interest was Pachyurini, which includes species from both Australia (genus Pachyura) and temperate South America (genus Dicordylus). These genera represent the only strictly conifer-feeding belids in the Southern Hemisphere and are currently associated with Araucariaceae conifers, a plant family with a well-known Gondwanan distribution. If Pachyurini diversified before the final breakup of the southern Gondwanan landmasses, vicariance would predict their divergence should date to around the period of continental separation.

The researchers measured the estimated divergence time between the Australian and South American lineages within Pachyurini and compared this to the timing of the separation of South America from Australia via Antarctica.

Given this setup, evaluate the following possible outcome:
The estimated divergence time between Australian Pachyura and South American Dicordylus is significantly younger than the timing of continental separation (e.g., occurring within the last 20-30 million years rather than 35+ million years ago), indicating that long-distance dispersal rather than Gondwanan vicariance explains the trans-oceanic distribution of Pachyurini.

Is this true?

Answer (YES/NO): NO